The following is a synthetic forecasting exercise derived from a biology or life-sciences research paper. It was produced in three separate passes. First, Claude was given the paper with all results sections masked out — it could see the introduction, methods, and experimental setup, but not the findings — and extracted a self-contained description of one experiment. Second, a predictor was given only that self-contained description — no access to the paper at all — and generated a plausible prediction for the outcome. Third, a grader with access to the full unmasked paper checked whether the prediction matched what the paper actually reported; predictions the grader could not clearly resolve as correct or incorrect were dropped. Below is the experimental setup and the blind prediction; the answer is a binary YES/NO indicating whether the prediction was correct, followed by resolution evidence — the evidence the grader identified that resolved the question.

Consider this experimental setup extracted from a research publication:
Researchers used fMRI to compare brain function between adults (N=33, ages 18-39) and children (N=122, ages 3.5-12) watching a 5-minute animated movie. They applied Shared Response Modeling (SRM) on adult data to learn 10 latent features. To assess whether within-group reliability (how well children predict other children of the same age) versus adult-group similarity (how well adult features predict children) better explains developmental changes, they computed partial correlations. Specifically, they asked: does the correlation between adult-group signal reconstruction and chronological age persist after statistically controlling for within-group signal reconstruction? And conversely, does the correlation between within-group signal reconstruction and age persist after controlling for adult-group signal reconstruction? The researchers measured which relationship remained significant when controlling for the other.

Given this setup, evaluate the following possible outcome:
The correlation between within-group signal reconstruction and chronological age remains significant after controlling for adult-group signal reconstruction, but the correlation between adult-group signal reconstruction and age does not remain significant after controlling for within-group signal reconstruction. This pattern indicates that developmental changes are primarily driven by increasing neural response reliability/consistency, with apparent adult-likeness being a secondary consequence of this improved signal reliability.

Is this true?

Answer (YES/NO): NO